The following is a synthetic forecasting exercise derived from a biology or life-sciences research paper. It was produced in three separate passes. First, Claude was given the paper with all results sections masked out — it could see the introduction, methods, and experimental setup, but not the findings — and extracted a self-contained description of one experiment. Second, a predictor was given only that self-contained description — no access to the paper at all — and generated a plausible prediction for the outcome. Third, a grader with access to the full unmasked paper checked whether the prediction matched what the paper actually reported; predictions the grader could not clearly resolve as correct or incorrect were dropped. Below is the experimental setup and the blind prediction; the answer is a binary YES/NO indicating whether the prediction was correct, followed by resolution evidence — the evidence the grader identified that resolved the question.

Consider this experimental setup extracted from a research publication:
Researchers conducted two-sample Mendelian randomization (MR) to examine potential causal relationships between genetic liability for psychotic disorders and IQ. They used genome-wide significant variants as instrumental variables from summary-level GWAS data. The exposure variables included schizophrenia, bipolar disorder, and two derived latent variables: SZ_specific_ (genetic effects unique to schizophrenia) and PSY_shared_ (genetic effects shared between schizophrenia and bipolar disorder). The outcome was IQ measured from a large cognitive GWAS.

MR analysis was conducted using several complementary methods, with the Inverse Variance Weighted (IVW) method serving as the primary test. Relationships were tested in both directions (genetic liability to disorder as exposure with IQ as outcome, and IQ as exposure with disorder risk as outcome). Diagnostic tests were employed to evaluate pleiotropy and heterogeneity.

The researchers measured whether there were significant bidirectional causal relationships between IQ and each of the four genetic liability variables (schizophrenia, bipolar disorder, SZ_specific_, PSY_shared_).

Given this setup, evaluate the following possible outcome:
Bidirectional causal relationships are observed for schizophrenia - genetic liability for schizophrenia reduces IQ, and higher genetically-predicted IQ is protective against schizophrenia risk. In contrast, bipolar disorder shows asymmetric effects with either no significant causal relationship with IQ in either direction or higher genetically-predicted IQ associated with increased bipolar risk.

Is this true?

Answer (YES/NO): YES